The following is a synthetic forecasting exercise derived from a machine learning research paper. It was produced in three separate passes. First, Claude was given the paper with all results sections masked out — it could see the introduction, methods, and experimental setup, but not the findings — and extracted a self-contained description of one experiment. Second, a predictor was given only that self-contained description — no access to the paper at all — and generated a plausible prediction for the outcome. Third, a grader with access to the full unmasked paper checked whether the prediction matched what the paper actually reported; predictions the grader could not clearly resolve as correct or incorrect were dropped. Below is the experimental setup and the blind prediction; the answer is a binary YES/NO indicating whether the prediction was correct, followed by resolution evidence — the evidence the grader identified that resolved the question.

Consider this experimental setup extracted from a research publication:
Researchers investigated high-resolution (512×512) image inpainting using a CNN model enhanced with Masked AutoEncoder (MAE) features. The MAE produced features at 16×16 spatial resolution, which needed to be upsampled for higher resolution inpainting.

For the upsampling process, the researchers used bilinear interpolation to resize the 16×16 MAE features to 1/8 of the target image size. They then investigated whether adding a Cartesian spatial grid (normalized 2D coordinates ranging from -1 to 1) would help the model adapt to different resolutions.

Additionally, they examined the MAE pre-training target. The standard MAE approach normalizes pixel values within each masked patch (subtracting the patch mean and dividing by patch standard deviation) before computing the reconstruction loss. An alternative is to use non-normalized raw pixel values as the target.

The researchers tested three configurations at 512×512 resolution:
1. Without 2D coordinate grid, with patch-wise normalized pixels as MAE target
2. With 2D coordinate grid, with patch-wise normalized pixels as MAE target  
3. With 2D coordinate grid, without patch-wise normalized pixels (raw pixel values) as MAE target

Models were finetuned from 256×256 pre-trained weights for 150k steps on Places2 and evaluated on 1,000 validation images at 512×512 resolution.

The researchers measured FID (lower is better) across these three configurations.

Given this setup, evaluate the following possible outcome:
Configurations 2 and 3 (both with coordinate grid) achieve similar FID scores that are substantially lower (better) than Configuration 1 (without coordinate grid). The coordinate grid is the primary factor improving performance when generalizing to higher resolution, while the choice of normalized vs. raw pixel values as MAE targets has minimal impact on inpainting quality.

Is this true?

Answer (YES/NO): NO